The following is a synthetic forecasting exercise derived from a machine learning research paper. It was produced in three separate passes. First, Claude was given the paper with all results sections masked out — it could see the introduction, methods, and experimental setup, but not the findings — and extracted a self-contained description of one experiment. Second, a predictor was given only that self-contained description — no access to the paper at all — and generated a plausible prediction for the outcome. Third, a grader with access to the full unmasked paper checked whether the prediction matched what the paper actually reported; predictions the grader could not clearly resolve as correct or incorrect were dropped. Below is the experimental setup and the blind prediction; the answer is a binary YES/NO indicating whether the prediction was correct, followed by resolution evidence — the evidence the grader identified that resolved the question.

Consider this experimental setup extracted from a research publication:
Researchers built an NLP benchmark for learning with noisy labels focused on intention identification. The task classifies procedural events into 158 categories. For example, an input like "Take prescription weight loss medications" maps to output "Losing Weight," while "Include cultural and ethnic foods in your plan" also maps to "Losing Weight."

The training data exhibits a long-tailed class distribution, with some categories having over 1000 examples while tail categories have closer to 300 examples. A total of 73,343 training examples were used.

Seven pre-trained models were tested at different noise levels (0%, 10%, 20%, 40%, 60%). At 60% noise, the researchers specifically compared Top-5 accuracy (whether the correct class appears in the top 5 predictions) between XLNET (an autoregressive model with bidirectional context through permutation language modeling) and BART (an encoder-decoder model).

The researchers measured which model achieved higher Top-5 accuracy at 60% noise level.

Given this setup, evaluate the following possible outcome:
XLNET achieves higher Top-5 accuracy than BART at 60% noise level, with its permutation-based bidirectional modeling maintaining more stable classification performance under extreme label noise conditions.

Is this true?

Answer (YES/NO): YES